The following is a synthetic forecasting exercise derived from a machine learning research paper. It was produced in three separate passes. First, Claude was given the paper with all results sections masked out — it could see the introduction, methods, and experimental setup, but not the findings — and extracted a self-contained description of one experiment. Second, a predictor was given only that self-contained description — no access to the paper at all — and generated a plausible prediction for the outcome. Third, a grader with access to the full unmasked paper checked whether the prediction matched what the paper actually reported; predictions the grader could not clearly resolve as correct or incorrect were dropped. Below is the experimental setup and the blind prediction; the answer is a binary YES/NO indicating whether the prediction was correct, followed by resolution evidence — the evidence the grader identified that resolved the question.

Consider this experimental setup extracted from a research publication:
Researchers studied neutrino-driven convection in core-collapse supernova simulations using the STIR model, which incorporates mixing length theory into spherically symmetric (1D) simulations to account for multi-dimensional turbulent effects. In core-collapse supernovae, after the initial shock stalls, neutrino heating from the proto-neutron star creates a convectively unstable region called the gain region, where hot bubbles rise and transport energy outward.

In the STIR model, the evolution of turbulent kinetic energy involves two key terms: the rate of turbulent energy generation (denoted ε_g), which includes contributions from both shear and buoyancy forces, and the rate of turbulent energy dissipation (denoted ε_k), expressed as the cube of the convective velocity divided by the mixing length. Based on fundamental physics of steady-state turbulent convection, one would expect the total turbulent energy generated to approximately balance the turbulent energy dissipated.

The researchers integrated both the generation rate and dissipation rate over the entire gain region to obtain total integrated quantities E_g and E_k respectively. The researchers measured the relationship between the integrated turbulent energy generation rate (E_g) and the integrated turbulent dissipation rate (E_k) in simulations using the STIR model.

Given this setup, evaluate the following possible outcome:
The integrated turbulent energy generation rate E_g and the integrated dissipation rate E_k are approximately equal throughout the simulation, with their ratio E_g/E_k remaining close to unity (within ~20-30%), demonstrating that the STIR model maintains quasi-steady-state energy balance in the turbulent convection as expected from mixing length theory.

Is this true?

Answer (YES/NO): YES